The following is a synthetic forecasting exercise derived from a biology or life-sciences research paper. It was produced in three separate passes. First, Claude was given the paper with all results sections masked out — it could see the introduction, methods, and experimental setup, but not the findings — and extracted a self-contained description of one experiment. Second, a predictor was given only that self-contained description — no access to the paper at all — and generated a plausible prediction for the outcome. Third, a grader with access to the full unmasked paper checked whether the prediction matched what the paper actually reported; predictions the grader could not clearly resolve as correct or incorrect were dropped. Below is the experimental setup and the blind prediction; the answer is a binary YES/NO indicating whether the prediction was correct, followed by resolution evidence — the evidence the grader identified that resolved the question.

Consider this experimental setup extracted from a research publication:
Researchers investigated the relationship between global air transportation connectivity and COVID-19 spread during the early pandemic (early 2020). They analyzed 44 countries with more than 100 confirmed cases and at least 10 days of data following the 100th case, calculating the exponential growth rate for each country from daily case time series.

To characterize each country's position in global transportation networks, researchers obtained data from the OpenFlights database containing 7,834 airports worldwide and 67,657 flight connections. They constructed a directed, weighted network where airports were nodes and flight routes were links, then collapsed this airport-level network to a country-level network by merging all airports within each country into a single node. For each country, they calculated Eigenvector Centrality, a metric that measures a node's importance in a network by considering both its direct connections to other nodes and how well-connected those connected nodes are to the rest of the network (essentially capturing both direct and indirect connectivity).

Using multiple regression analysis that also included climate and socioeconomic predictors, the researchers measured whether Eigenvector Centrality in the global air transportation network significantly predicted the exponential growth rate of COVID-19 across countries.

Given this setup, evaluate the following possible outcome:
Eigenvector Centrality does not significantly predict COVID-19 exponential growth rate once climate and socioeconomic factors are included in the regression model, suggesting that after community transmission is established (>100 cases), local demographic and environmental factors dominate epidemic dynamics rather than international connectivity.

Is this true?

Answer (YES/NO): NO